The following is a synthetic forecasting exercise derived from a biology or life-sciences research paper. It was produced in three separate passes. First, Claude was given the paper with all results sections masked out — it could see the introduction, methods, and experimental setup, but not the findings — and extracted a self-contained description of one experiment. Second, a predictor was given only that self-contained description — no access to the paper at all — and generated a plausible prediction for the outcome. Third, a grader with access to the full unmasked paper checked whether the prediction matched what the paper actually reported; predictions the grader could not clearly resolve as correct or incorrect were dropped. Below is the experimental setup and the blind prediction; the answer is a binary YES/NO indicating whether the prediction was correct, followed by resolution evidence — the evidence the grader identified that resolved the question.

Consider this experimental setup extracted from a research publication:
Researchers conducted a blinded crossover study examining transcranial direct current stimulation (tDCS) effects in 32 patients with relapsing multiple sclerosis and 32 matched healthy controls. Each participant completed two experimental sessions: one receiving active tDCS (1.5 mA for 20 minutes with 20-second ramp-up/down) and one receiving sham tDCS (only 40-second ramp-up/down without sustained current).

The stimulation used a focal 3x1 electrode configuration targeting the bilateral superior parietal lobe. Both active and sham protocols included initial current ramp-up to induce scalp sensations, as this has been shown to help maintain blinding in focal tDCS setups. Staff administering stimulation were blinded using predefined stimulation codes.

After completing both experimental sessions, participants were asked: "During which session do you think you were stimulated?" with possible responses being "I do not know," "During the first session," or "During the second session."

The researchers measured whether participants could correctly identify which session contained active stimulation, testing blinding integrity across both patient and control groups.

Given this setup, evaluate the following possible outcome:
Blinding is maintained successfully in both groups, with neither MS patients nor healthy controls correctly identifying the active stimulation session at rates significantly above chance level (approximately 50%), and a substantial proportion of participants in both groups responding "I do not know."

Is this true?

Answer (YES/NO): YES